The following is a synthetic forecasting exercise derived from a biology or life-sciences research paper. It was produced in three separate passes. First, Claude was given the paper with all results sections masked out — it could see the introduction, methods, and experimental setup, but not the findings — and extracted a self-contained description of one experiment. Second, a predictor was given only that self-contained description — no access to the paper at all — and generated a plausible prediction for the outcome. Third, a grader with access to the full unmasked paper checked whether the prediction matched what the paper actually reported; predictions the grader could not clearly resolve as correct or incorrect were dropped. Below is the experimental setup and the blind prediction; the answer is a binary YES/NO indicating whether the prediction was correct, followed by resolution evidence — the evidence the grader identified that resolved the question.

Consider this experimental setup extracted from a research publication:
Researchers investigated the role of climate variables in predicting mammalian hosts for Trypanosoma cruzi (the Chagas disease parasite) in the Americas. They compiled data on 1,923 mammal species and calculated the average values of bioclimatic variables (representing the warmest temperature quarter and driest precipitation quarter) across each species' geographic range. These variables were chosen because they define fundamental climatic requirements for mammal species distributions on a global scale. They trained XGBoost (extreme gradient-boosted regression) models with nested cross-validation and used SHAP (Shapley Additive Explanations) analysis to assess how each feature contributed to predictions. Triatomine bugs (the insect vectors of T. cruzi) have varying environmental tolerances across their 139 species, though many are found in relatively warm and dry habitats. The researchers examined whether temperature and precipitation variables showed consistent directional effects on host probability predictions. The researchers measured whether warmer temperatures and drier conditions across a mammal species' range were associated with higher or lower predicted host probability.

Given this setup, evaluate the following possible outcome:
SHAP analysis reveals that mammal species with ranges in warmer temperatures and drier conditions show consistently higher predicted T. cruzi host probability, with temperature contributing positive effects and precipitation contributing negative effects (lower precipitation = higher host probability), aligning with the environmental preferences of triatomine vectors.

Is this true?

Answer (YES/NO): YES